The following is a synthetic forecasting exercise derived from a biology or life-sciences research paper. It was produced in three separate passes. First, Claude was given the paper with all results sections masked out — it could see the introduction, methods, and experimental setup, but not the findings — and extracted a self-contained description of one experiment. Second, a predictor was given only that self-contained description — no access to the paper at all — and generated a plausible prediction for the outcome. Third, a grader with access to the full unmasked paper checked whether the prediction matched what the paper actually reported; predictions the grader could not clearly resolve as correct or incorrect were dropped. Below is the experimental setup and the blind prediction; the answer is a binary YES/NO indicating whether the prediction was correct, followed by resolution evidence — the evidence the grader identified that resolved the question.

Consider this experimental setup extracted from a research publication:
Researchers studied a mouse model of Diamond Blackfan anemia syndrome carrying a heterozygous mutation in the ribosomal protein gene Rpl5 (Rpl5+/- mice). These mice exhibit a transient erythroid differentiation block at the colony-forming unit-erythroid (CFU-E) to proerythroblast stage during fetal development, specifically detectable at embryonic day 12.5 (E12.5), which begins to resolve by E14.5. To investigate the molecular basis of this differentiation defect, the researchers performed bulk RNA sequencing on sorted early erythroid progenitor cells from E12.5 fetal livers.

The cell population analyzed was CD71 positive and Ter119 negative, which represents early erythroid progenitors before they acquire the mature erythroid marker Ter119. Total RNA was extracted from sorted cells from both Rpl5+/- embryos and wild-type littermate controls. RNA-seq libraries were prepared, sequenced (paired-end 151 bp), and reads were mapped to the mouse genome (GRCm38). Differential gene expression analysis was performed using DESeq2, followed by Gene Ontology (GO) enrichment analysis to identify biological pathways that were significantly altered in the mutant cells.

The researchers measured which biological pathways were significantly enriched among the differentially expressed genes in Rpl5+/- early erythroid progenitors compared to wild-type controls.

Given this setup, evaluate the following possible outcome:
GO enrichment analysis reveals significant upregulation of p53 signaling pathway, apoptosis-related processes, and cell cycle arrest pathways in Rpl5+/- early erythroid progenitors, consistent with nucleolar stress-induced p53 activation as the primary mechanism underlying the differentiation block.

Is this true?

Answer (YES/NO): NO